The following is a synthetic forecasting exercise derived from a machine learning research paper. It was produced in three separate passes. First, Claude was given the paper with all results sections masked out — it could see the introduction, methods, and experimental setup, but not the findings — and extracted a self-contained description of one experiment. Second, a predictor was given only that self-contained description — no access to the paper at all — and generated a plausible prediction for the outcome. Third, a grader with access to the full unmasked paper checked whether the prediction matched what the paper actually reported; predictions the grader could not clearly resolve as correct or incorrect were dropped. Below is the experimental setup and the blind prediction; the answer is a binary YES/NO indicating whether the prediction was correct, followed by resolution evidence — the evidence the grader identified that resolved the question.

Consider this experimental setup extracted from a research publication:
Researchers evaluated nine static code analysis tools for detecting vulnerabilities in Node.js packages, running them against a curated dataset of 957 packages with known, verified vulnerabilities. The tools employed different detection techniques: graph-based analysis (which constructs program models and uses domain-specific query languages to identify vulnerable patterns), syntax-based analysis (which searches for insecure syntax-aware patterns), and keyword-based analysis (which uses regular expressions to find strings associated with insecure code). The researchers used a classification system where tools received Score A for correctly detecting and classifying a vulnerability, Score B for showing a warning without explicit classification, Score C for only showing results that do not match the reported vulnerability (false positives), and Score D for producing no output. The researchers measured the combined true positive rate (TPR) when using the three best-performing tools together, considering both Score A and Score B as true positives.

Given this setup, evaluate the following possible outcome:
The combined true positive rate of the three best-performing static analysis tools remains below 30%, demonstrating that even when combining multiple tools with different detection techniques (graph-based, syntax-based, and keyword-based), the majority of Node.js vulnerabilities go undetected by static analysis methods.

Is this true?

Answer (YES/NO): NO